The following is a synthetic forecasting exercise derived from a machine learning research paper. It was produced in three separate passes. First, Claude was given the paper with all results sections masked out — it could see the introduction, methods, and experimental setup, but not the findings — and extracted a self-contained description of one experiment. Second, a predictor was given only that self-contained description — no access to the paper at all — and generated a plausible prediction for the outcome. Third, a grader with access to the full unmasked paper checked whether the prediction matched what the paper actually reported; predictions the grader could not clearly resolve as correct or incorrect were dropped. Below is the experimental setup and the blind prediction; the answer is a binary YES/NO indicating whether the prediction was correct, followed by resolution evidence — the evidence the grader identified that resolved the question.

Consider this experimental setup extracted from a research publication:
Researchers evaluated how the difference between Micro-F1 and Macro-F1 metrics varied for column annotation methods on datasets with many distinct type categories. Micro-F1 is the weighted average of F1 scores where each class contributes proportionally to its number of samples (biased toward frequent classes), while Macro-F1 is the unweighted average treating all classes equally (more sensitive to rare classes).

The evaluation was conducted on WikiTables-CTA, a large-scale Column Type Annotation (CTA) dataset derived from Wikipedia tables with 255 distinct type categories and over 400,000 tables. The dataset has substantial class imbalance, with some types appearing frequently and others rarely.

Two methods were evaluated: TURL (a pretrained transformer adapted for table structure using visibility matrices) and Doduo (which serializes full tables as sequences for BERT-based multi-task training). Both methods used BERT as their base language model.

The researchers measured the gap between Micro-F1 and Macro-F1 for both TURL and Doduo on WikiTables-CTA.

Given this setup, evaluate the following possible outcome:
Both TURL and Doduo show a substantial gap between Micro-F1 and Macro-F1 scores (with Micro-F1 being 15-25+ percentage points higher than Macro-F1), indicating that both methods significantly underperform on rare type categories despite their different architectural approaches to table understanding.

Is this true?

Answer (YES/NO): YES